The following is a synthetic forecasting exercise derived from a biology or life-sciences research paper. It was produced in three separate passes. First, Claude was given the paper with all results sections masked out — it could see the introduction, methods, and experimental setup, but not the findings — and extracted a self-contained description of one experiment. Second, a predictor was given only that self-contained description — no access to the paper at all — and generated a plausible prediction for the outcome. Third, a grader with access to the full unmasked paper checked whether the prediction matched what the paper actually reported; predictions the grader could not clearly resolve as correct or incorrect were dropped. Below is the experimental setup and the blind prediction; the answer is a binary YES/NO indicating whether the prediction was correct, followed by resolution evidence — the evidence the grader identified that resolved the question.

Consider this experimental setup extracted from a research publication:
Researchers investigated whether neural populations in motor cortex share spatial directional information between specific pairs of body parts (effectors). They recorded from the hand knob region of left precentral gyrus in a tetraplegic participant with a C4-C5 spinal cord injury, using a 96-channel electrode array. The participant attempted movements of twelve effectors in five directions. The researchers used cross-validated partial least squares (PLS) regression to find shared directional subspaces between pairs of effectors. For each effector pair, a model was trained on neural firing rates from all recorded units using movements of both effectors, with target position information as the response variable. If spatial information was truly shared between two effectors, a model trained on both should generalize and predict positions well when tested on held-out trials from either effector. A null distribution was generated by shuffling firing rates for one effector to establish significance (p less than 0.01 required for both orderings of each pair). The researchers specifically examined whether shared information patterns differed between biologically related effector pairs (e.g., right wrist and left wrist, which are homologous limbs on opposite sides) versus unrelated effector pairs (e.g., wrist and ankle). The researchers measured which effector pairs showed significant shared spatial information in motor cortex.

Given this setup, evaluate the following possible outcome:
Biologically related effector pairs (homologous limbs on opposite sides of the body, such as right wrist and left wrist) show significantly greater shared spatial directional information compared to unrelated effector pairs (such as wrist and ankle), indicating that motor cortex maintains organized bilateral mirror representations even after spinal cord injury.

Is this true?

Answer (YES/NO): NO